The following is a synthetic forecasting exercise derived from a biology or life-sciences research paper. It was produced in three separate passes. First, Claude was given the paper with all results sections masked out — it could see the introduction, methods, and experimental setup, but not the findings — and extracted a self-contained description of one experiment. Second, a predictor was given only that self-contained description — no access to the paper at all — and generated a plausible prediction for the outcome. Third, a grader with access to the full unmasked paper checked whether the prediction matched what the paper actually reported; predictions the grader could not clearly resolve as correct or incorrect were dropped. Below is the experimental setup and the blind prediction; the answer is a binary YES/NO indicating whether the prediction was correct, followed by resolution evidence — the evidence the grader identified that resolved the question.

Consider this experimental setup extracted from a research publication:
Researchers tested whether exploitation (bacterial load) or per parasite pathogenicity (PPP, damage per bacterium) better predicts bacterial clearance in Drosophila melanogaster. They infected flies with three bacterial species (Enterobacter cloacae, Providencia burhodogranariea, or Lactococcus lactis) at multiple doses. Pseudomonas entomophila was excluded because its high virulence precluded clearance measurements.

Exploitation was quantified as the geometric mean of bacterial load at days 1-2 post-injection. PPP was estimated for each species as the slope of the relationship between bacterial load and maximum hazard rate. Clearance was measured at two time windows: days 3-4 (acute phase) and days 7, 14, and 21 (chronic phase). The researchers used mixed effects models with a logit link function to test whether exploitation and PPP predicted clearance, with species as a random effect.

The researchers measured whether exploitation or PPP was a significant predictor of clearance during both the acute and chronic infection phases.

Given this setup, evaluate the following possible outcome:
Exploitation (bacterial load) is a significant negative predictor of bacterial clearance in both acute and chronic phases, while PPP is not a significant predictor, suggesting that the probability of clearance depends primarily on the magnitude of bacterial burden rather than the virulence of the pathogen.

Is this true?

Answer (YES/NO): YES